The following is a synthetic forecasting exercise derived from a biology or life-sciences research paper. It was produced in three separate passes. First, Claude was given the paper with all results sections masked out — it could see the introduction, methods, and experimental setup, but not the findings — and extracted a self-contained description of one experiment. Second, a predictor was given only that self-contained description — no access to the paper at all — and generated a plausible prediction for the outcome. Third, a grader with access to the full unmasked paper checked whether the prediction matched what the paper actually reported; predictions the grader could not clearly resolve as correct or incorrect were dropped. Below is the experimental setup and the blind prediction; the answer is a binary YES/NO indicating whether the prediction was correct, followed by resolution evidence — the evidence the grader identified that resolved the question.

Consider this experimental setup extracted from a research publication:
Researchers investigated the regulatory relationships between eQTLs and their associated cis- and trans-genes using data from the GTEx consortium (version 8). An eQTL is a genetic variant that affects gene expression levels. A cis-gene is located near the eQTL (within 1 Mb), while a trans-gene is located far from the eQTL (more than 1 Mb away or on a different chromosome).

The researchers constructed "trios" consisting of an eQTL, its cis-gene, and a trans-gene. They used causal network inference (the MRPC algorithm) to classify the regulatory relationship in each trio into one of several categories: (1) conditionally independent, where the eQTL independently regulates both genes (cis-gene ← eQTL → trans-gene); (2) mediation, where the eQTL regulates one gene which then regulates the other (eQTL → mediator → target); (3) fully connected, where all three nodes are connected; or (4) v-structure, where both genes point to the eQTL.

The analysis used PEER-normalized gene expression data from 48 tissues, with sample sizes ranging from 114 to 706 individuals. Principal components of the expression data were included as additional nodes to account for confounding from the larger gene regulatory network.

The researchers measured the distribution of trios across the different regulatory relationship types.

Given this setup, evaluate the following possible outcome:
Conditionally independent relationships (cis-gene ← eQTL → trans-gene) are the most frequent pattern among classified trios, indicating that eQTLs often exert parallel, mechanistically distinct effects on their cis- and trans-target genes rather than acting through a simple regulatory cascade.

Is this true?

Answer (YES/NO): YES